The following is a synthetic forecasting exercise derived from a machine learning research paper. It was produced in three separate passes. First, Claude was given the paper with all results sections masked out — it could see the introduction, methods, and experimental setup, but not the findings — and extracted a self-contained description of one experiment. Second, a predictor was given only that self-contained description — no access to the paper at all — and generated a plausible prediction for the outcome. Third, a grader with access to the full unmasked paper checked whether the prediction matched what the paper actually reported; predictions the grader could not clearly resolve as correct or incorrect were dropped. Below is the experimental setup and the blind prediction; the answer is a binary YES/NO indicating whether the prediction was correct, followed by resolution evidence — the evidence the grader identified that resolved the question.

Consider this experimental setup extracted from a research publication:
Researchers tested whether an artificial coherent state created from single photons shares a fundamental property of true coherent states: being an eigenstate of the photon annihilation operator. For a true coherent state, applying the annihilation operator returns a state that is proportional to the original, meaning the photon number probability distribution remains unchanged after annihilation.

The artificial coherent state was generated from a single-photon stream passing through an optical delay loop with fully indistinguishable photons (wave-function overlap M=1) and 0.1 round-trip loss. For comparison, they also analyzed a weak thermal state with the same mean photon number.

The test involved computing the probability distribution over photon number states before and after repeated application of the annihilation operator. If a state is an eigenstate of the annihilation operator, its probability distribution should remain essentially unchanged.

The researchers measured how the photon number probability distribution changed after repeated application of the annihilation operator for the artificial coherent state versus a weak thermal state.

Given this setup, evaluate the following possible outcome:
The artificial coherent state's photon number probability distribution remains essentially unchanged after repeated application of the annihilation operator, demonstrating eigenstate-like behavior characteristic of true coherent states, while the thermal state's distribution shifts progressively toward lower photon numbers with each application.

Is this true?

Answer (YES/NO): NO